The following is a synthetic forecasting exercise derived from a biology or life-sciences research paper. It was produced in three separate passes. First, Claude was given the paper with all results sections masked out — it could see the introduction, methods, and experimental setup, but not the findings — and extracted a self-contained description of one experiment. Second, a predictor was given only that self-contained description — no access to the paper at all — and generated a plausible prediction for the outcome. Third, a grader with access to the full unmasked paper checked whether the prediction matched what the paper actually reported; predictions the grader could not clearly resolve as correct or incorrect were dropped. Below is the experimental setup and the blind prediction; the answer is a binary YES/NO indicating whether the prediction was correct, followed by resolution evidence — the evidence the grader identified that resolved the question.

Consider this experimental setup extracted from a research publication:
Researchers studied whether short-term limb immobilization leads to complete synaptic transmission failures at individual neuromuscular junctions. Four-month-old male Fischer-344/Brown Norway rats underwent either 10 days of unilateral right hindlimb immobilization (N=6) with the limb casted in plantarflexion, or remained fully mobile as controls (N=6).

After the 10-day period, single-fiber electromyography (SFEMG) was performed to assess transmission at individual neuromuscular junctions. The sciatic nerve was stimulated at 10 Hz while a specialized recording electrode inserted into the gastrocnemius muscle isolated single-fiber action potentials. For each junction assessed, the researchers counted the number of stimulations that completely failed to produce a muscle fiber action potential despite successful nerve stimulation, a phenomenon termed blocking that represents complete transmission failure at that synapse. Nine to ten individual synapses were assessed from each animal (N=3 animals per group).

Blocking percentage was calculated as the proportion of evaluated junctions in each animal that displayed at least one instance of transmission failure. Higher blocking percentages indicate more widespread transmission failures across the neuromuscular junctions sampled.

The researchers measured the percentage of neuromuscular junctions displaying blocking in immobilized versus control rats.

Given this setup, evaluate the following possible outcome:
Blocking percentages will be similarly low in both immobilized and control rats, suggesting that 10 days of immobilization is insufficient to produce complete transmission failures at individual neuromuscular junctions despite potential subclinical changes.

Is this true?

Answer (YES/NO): NO